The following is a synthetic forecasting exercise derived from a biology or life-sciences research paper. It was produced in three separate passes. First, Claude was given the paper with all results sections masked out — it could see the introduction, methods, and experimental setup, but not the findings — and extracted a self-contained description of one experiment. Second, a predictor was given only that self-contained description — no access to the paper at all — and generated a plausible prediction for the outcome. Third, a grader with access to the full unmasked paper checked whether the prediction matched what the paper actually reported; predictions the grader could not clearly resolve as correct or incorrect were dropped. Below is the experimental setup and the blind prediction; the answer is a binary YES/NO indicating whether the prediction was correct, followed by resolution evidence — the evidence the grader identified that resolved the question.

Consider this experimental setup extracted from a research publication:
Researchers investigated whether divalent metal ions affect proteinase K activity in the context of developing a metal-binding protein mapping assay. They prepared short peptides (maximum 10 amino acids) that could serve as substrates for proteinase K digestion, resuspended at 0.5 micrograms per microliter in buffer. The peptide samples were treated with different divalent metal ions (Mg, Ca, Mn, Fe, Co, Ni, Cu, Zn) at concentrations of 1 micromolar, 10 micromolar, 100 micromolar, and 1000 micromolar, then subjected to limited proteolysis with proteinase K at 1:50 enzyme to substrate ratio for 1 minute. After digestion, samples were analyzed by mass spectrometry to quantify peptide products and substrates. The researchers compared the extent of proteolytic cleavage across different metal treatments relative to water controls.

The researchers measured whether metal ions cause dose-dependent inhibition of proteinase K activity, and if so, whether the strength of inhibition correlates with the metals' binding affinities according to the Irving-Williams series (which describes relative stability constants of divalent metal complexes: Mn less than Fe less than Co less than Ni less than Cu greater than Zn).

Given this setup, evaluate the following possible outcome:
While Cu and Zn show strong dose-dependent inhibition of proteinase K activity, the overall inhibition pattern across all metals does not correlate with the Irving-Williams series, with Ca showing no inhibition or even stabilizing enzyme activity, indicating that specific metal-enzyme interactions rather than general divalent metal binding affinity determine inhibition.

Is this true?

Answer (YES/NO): NO